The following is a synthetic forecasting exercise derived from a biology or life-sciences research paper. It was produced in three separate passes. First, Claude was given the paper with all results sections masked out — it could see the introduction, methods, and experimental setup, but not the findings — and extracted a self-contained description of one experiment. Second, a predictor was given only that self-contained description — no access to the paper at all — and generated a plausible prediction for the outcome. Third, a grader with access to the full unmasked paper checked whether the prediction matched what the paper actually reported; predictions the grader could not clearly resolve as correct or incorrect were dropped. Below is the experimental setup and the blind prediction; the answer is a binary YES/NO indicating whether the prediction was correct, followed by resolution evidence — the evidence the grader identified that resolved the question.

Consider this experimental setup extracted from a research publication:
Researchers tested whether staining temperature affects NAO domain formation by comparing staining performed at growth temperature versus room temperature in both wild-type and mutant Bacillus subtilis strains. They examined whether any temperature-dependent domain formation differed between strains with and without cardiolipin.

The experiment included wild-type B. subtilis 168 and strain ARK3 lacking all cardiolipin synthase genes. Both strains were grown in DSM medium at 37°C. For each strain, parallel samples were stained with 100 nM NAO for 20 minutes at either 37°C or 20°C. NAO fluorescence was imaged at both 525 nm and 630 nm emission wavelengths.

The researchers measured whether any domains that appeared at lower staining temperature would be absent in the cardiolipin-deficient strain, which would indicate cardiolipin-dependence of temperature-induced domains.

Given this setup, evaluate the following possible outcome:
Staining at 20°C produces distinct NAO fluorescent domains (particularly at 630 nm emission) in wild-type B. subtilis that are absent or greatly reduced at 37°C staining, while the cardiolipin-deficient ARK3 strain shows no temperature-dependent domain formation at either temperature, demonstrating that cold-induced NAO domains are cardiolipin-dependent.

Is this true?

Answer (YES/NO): NO